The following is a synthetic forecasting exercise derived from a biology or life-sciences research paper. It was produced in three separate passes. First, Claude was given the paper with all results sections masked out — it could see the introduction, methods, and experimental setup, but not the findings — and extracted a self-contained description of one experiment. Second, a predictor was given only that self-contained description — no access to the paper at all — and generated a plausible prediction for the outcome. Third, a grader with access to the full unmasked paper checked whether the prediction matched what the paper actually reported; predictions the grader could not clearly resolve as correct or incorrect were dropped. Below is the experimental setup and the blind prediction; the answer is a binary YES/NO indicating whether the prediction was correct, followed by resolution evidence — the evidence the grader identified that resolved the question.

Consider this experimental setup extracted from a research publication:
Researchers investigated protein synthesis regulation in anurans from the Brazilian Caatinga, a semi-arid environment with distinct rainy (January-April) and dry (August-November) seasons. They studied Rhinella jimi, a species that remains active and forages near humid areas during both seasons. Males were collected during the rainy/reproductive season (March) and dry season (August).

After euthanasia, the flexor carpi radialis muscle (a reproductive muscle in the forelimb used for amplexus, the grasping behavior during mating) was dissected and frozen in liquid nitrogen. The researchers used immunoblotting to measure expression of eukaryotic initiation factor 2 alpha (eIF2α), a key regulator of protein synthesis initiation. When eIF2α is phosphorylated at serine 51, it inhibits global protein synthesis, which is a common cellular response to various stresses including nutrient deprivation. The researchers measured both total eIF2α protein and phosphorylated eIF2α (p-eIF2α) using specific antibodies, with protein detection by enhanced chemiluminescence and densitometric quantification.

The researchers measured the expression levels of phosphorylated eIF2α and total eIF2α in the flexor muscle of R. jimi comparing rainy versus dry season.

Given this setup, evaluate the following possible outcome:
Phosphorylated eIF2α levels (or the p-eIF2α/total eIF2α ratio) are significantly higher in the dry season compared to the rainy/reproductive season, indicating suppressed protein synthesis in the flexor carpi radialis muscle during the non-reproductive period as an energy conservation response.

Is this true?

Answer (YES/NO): NO